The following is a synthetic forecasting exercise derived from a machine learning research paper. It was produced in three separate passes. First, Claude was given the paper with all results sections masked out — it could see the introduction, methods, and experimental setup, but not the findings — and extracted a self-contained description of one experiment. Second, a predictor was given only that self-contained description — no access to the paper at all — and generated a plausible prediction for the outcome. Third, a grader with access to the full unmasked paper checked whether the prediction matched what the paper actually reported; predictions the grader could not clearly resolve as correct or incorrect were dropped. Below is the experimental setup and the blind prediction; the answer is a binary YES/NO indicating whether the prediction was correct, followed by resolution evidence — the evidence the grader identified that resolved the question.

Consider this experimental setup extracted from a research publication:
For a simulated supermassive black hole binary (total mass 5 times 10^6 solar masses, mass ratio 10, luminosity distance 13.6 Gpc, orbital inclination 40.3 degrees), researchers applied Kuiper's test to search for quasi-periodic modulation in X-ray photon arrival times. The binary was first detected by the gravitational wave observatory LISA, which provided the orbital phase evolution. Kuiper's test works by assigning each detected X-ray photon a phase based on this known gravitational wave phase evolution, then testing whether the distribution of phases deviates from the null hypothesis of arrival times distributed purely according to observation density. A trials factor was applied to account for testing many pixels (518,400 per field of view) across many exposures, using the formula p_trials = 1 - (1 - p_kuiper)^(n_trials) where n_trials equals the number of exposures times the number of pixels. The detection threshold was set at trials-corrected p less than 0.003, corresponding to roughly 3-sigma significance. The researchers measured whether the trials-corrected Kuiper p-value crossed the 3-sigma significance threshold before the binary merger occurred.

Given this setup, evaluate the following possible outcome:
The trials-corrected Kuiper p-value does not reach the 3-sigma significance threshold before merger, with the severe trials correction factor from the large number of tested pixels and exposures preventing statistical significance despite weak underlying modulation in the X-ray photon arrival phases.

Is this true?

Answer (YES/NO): NO